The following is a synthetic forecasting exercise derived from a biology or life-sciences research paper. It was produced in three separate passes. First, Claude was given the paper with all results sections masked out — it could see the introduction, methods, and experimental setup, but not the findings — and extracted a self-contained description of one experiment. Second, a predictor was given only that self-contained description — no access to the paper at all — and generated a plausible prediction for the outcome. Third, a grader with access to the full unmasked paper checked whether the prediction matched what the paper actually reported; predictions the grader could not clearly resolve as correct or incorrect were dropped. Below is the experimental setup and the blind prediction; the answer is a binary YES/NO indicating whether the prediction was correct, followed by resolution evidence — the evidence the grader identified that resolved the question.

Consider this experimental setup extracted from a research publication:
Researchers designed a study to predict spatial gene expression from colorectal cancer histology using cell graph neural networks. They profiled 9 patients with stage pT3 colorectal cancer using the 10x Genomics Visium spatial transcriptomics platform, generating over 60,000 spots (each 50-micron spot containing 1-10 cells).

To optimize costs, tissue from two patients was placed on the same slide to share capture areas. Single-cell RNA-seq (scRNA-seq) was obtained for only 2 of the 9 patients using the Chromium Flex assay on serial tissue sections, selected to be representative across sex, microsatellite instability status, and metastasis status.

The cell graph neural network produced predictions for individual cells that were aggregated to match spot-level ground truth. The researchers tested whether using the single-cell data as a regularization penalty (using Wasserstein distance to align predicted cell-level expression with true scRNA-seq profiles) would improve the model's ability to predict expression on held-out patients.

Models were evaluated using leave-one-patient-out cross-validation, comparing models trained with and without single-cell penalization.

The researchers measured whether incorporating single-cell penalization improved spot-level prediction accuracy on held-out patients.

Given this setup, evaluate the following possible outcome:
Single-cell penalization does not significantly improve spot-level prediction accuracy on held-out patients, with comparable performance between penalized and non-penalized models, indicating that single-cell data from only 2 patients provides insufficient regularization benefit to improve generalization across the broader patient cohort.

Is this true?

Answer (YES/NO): NO